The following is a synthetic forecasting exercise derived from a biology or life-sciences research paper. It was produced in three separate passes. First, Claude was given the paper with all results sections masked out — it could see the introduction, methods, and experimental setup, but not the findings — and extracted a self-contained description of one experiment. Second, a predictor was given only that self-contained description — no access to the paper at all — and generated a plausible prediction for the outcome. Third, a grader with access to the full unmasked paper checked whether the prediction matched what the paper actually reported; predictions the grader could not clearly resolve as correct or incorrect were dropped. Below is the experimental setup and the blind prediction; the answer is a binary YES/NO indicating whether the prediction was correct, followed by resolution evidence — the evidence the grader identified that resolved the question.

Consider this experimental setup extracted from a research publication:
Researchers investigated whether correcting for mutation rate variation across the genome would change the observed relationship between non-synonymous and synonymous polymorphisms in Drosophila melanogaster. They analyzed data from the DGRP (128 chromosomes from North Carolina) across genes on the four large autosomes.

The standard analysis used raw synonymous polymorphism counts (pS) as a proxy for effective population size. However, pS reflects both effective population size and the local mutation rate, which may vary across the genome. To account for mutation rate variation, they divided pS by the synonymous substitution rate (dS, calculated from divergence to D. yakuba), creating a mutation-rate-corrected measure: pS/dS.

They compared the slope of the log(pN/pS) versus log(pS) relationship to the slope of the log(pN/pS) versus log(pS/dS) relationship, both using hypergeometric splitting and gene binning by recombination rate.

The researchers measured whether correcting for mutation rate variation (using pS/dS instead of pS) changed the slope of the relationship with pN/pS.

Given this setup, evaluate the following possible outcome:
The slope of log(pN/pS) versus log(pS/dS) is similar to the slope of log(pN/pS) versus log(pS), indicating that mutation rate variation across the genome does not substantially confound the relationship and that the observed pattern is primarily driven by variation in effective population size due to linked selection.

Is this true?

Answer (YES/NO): YES